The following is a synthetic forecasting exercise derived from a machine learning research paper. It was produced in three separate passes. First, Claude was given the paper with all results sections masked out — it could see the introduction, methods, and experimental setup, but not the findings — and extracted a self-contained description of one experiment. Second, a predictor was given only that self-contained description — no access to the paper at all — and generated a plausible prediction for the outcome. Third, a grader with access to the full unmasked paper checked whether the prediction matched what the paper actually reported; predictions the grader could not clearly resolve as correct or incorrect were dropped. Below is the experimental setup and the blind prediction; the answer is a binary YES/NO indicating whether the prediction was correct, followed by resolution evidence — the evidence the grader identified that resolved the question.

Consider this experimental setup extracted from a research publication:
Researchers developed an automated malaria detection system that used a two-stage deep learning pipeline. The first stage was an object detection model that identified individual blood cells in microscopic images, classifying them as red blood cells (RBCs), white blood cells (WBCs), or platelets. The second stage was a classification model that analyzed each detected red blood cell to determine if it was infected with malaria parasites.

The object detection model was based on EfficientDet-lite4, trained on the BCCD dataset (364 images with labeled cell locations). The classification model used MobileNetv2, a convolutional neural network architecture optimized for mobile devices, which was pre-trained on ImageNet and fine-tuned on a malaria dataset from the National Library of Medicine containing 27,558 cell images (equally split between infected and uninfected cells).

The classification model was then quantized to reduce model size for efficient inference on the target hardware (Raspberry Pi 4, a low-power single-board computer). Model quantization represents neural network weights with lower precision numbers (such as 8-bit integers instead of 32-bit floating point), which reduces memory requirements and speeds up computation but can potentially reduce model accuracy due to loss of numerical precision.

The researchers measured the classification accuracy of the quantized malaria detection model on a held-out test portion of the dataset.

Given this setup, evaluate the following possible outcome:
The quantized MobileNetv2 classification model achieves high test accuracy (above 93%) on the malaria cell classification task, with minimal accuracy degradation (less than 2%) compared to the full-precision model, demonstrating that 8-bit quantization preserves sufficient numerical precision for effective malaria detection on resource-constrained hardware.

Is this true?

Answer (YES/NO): NO